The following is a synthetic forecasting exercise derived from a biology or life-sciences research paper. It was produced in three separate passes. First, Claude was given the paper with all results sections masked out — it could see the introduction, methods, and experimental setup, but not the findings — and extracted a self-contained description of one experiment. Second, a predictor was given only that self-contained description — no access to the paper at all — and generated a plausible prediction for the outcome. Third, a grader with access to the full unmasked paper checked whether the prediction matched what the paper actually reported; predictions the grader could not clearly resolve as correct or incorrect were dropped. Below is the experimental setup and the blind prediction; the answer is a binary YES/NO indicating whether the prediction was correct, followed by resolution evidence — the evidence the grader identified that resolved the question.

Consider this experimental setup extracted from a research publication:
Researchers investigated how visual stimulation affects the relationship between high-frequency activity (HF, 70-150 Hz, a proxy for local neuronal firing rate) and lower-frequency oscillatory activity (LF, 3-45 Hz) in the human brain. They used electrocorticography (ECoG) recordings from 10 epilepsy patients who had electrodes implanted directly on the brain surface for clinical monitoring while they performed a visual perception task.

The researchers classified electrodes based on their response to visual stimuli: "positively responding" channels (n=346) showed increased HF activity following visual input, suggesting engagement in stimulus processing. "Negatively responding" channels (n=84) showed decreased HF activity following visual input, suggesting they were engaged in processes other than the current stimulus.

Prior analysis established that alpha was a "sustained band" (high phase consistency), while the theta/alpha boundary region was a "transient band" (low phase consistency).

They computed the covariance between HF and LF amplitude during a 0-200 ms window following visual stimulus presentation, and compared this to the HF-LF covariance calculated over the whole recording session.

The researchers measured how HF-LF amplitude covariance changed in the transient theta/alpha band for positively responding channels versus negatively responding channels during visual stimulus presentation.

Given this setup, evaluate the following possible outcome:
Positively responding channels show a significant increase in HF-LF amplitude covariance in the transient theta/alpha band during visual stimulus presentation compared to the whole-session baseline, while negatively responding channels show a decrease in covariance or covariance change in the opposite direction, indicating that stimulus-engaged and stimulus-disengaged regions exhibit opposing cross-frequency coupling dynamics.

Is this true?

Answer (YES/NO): YES